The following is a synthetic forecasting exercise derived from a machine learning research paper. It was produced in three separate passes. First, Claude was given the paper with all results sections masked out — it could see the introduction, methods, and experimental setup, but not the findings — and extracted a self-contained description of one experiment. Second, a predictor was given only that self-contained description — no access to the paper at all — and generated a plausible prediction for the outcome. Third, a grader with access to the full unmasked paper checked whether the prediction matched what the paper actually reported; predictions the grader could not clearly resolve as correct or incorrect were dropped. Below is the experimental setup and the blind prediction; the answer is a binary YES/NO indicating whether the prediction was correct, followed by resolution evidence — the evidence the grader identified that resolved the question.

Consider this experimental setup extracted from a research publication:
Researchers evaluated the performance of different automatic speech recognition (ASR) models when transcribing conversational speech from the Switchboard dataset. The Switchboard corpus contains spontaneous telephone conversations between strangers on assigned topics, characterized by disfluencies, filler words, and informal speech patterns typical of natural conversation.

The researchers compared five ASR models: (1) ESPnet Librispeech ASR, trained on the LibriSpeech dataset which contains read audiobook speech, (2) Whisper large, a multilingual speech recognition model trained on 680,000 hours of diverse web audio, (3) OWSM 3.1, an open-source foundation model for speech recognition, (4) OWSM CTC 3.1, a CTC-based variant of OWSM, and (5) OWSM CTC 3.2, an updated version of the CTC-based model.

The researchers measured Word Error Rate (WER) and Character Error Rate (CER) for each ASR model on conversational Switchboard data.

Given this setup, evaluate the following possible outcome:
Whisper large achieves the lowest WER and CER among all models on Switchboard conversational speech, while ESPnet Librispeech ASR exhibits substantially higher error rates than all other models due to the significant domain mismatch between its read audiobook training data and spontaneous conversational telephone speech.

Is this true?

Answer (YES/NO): NO